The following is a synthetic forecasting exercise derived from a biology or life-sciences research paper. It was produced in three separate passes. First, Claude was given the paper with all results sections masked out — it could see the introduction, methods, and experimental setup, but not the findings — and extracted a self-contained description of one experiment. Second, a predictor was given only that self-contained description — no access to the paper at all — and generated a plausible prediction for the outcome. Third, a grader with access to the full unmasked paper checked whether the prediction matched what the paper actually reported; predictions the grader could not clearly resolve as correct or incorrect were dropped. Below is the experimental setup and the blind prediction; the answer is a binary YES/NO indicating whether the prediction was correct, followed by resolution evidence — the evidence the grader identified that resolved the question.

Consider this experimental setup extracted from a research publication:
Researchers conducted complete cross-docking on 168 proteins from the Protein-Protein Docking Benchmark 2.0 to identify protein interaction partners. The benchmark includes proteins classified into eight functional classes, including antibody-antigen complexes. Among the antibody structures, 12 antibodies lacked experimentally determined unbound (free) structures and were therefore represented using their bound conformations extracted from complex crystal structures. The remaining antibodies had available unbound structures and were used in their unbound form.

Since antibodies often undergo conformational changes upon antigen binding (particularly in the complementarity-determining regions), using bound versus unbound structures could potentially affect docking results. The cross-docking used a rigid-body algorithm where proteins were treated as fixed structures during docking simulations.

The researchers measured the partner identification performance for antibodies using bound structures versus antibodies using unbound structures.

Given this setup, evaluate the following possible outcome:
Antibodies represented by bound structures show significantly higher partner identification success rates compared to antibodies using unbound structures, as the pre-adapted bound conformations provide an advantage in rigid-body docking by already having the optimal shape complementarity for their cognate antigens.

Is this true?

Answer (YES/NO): YES